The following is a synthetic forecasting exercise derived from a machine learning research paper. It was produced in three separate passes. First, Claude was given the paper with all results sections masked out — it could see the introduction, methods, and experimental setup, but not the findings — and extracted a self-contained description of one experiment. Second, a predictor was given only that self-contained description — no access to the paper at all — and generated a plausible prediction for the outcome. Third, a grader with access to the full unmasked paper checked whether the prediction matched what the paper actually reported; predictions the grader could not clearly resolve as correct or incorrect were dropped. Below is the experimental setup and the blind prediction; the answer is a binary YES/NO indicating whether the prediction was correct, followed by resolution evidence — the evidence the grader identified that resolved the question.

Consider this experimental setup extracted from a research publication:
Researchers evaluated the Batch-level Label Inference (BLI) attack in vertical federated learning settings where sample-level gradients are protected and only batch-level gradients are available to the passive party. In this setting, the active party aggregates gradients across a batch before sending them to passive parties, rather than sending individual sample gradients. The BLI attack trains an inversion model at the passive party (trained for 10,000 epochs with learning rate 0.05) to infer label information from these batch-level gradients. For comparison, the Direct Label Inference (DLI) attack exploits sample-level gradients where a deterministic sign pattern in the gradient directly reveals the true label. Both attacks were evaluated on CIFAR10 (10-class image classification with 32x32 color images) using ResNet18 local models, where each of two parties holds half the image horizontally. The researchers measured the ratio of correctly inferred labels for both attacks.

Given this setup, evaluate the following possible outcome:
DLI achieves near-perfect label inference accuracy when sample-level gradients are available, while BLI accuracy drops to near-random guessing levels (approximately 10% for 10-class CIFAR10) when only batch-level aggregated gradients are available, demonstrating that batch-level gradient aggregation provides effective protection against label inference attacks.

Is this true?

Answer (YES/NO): NO